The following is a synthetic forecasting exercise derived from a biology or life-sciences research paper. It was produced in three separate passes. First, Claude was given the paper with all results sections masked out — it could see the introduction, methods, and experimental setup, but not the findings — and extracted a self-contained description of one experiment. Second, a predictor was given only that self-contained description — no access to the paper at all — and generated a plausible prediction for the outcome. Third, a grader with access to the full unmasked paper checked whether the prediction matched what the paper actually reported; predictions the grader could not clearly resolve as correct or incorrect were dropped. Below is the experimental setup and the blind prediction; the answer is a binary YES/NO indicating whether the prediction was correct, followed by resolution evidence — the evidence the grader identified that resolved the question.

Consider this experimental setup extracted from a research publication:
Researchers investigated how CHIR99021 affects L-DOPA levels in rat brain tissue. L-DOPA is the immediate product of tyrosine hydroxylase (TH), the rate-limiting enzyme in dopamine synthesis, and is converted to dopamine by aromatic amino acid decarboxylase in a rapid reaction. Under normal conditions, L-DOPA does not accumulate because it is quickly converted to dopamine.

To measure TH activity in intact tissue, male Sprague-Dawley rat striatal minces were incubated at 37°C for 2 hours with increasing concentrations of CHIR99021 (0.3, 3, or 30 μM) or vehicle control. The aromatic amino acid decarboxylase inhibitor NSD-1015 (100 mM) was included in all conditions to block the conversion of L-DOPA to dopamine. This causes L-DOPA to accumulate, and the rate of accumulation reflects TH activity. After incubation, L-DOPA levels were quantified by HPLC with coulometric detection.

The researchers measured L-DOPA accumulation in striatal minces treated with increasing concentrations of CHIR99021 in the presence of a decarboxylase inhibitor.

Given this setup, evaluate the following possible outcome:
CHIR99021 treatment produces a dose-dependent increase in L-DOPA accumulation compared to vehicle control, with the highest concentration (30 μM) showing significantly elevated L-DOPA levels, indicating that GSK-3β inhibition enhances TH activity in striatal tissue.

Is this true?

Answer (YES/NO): NO